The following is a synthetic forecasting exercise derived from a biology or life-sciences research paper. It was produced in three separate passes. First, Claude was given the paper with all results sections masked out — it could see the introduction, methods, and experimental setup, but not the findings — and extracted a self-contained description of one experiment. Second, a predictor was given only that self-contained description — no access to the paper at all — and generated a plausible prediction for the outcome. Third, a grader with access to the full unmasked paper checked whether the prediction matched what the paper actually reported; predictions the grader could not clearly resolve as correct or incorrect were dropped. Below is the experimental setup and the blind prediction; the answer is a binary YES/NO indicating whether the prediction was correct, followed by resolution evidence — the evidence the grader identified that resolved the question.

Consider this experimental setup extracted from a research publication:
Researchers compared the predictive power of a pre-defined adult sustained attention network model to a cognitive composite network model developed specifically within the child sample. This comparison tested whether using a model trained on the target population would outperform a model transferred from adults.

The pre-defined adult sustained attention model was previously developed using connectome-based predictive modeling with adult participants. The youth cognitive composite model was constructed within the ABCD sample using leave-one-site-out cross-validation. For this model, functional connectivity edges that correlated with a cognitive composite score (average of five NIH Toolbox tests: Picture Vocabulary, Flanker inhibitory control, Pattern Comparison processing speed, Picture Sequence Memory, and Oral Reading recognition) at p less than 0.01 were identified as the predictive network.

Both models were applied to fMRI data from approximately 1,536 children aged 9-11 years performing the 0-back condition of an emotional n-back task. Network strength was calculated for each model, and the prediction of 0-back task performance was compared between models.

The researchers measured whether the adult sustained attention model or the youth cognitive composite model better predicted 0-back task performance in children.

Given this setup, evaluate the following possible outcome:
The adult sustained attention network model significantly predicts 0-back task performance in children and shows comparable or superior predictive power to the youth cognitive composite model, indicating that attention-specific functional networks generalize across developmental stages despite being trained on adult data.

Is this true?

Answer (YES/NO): YES